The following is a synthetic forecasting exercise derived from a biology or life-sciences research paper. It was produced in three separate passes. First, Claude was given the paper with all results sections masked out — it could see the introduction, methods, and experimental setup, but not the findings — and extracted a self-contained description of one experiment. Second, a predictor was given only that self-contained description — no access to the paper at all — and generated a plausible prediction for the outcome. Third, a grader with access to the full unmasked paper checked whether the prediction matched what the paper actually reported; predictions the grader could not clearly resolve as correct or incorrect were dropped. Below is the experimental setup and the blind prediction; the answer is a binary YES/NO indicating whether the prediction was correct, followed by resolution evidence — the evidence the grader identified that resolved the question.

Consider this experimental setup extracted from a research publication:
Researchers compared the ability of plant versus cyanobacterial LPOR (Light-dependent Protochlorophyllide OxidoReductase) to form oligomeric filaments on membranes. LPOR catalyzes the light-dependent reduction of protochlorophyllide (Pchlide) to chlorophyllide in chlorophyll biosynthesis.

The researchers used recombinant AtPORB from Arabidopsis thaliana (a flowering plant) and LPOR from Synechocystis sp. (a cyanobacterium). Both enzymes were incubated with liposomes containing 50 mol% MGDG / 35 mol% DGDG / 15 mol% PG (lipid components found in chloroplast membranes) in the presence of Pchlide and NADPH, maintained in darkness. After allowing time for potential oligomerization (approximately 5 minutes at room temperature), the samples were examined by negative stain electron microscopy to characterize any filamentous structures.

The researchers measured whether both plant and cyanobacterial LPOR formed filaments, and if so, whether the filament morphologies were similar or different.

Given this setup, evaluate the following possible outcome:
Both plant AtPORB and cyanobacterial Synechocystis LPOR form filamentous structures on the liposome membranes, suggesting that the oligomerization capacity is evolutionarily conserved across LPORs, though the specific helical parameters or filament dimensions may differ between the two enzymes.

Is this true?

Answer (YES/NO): YES